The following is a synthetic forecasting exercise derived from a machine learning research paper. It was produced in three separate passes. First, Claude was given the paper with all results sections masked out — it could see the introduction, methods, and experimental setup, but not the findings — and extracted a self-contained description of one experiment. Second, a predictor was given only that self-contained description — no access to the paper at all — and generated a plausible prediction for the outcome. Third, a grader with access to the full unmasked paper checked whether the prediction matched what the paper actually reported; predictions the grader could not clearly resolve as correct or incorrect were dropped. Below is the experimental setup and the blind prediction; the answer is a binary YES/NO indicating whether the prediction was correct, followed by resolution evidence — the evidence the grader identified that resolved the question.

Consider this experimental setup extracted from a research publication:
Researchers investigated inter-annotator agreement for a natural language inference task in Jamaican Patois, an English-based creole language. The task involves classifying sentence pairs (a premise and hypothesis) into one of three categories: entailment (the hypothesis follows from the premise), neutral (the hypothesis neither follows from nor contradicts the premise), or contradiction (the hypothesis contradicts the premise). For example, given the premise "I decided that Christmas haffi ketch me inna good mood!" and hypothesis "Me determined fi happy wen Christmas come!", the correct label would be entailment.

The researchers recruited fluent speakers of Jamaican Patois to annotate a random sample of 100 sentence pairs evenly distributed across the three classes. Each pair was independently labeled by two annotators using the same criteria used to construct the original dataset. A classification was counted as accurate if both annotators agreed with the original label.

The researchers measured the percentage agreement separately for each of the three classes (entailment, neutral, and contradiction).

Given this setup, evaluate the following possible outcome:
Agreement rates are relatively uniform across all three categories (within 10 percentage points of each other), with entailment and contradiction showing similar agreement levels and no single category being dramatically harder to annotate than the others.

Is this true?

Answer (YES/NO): NO